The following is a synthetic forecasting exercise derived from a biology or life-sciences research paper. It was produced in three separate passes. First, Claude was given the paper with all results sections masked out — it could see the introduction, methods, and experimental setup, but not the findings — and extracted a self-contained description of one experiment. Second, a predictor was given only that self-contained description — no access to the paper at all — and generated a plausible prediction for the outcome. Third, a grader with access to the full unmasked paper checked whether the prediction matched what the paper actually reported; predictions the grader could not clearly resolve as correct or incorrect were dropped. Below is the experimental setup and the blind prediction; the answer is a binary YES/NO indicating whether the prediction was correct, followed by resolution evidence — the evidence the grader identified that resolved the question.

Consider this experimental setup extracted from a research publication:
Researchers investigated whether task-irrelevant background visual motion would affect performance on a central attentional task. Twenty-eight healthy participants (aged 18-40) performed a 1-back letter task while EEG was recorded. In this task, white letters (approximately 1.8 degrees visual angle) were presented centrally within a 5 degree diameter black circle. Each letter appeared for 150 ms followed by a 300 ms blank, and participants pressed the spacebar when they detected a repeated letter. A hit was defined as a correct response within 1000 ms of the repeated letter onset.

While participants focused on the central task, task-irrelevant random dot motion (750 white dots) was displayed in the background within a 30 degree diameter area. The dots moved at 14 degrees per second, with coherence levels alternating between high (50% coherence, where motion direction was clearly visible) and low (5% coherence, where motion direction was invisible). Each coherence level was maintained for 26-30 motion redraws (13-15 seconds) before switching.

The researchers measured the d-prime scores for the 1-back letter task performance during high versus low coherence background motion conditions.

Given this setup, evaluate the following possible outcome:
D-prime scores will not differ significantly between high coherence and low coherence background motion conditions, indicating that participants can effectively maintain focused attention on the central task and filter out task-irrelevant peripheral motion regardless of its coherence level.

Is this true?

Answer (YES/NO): NO